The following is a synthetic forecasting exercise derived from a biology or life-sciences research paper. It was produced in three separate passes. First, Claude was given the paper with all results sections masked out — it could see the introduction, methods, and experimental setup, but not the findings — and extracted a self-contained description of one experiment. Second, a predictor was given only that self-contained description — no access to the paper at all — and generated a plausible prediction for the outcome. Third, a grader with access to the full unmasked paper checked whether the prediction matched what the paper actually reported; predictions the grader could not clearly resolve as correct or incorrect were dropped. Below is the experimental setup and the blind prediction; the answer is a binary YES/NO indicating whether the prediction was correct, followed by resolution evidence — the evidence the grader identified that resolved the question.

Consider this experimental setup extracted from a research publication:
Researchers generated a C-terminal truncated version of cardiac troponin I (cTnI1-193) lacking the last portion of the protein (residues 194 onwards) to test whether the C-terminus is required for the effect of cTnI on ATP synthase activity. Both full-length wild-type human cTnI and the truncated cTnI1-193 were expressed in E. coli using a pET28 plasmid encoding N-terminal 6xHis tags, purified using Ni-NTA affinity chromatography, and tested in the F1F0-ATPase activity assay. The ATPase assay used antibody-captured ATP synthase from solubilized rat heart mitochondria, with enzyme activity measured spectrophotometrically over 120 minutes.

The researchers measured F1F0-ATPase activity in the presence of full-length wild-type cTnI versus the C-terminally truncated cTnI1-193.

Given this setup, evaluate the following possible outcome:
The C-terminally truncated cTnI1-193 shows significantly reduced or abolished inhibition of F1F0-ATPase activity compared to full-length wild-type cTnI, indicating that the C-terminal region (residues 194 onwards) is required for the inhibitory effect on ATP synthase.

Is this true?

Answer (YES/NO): NO